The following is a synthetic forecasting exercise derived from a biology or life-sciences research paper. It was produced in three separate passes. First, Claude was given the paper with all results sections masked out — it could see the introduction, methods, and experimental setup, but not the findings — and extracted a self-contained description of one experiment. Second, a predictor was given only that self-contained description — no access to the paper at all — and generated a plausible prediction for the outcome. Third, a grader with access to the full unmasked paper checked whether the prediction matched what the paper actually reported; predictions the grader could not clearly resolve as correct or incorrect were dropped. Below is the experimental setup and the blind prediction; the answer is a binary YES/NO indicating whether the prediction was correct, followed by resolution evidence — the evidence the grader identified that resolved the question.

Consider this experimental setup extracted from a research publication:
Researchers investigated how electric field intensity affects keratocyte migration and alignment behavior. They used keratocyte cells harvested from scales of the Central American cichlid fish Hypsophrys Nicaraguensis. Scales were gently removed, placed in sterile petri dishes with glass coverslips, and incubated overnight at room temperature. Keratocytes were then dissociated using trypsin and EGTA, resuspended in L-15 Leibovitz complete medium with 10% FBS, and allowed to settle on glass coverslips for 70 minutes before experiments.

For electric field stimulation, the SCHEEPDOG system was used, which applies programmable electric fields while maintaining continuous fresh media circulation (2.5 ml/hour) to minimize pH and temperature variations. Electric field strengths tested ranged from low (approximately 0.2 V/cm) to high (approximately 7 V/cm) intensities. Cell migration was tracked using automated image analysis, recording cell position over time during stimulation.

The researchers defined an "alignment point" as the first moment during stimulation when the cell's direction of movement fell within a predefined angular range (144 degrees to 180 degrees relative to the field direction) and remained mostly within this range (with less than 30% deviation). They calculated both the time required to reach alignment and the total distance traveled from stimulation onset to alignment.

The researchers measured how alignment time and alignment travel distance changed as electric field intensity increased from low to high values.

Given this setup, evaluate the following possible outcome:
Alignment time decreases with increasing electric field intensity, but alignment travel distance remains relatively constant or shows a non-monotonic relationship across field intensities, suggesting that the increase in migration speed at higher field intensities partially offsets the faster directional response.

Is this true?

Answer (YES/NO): YES